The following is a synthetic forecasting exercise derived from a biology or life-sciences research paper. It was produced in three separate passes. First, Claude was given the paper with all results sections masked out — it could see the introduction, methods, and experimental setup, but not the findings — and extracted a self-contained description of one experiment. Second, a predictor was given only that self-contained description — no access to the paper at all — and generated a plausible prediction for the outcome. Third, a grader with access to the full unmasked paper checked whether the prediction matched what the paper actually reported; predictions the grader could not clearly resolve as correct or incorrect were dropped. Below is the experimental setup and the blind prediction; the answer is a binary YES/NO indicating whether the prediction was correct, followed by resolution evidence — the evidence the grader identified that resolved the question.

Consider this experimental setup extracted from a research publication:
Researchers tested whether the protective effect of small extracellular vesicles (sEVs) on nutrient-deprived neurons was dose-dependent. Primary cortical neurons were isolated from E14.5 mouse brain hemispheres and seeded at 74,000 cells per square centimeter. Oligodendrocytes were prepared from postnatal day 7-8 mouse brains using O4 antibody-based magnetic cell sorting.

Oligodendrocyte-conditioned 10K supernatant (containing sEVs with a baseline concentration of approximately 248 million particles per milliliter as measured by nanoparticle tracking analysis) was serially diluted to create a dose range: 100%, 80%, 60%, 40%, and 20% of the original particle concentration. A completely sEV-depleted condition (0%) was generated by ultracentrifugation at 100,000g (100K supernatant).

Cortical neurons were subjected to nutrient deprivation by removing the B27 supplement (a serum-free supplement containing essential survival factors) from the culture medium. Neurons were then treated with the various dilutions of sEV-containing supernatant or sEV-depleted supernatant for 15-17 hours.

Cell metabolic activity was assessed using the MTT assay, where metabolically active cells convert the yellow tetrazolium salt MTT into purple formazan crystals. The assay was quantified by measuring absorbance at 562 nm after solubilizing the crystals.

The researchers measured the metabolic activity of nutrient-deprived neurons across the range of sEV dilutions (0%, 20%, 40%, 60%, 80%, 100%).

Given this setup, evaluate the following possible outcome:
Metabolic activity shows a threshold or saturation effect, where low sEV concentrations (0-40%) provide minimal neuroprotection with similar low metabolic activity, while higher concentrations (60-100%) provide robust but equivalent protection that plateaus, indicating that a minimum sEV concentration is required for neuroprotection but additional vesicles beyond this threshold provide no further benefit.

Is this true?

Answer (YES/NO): NO